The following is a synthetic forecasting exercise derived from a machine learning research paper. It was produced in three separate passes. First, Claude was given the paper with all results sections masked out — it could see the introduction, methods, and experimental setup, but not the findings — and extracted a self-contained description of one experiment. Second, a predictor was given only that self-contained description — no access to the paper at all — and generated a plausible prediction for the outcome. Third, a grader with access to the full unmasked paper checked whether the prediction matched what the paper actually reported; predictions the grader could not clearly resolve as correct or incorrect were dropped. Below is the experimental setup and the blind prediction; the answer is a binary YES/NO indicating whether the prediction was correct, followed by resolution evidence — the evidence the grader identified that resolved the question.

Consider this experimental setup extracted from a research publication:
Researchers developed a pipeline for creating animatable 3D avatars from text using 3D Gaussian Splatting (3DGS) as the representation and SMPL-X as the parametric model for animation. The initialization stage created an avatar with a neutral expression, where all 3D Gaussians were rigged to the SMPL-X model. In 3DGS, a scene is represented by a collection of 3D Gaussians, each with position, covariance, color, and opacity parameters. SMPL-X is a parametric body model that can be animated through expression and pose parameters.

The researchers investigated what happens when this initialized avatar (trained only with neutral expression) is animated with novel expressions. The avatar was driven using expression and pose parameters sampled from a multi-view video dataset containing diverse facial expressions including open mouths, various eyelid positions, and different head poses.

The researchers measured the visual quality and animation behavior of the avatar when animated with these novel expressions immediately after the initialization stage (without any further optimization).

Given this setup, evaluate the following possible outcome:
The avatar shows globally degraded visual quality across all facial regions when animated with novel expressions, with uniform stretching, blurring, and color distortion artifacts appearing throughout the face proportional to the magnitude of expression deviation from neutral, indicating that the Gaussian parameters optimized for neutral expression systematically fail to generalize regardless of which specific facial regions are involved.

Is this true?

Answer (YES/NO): NO